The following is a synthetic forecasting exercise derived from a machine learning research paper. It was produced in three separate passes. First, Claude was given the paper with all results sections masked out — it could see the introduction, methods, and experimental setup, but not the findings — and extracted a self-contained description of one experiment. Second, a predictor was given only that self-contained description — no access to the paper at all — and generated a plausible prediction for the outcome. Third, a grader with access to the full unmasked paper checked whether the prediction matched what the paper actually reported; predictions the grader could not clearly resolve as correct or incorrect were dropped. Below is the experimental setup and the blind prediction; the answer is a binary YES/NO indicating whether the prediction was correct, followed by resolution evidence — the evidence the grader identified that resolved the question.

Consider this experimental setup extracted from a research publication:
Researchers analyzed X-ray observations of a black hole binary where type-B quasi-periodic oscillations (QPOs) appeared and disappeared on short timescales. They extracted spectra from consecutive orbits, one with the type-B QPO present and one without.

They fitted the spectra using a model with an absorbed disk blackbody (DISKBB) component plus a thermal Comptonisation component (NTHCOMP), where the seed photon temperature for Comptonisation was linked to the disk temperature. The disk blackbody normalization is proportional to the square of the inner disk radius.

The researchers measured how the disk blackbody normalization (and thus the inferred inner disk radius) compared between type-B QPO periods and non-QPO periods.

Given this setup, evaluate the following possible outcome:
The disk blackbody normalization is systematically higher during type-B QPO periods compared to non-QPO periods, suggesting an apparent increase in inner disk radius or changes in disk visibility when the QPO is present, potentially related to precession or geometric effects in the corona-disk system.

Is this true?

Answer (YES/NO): NO